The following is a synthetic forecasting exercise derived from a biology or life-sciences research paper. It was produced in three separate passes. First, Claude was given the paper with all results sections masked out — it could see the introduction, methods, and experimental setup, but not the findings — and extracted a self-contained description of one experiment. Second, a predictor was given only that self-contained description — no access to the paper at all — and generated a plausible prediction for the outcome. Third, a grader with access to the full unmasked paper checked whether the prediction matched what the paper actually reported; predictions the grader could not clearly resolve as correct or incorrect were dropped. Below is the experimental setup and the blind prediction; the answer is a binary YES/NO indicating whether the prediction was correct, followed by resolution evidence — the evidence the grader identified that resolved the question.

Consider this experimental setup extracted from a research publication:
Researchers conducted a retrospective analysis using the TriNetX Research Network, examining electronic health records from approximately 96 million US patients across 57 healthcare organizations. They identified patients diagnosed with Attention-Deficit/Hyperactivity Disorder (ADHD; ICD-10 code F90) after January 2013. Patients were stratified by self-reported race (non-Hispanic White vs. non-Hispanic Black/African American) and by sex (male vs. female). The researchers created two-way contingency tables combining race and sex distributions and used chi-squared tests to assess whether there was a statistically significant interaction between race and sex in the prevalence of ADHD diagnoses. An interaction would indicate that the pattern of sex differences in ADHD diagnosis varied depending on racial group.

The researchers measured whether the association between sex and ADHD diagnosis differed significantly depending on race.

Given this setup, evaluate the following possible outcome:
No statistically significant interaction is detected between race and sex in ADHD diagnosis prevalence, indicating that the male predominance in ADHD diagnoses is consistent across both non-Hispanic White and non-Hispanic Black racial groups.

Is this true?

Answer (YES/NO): NO